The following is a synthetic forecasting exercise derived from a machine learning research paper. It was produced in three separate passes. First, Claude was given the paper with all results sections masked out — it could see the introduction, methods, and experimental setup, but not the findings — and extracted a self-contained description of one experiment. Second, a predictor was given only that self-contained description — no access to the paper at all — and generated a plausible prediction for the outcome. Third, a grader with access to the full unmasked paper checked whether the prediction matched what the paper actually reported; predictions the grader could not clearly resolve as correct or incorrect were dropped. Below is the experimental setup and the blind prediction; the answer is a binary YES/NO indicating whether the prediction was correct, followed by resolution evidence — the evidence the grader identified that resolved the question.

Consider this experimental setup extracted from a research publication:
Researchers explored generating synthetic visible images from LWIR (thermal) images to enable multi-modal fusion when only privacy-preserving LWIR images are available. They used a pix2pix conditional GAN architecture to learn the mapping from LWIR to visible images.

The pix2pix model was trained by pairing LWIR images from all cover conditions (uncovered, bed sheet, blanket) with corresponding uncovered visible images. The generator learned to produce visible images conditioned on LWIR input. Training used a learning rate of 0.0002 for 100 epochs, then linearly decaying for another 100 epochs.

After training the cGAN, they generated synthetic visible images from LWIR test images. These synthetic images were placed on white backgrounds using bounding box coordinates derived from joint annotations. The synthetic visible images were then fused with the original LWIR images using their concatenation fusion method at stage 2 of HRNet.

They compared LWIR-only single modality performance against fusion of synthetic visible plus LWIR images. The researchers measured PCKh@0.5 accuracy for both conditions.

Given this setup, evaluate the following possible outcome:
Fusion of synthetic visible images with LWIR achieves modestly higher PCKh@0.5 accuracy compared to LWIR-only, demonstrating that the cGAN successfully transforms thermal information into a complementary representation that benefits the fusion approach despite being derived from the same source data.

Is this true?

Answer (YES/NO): NO